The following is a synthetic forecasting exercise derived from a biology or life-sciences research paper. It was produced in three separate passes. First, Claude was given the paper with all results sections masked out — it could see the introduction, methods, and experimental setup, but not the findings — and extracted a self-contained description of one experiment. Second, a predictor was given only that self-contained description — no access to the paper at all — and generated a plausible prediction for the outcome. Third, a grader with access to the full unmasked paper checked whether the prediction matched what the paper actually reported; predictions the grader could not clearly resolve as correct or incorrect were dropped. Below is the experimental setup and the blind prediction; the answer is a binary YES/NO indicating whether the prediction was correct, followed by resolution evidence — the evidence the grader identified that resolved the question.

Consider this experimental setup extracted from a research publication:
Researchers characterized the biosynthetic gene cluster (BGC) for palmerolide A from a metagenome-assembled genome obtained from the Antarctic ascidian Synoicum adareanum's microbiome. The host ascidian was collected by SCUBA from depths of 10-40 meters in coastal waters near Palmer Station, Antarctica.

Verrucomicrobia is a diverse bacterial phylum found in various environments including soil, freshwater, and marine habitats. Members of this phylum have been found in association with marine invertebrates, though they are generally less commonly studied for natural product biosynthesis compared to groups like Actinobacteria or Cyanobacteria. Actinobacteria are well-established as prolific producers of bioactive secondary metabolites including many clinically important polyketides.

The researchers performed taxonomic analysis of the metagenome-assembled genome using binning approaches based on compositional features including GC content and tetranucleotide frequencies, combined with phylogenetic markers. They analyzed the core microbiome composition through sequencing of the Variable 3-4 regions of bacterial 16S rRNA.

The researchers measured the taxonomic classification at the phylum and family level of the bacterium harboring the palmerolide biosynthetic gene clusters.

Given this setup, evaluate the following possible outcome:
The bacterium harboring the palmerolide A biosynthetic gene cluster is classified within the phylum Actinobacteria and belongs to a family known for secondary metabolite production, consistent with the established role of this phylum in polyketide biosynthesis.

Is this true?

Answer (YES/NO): NO